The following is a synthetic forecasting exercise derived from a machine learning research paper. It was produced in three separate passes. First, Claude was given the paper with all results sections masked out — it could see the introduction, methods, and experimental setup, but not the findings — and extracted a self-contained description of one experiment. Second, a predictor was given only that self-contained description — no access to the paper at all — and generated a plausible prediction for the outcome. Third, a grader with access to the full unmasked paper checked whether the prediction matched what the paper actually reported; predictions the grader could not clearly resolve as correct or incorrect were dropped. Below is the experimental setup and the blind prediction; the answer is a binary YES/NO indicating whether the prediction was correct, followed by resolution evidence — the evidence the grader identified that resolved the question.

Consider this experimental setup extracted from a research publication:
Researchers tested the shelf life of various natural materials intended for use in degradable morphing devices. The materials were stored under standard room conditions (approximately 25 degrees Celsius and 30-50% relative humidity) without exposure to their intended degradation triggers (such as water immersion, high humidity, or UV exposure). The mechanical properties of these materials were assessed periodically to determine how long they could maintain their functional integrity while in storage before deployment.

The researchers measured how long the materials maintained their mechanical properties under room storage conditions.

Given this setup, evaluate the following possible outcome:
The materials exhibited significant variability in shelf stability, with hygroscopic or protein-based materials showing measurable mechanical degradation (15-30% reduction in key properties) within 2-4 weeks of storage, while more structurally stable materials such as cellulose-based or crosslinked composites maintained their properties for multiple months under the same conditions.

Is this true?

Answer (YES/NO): NO